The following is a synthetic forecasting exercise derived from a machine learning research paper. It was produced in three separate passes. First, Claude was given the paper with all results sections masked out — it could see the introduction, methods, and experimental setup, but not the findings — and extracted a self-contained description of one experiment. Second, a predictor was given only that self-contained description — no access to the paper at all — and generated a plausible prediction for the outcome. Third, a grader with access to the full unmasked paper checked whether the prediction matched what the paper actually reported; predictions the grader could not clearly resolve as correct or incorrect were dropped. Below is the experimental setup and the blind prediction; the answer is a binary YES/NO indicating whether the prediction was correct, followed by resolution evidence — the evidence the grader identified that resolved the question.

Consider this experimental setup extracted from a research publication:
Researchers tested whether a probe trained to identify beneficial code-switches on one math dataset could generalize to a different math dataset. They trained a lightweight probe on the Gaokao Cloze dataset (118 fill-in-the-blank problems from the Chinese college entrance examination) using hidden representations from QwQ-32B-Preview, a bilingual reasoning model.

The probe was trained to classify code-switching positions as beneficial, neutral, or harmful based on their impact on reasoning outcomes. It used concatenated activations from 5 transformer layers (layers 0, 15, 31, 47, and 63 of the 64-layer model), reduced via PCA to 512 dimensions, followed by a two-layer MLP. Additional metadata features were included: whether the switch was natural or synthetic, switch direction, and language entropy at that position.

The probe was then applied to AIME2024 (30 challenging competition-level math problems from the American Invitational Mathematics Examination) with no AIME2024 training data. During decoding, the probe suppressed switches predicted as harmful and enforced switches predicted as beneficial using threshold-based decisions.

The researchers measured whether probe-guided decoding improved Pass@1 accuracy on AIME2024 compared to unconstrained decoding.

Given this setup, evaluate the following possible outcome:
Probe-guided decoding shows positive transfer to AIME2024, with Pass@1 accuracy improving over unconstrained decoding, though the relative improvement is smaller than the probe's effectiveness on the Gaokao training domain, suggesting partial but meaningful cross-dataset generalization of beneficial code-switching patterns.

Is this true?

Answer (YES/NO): NO